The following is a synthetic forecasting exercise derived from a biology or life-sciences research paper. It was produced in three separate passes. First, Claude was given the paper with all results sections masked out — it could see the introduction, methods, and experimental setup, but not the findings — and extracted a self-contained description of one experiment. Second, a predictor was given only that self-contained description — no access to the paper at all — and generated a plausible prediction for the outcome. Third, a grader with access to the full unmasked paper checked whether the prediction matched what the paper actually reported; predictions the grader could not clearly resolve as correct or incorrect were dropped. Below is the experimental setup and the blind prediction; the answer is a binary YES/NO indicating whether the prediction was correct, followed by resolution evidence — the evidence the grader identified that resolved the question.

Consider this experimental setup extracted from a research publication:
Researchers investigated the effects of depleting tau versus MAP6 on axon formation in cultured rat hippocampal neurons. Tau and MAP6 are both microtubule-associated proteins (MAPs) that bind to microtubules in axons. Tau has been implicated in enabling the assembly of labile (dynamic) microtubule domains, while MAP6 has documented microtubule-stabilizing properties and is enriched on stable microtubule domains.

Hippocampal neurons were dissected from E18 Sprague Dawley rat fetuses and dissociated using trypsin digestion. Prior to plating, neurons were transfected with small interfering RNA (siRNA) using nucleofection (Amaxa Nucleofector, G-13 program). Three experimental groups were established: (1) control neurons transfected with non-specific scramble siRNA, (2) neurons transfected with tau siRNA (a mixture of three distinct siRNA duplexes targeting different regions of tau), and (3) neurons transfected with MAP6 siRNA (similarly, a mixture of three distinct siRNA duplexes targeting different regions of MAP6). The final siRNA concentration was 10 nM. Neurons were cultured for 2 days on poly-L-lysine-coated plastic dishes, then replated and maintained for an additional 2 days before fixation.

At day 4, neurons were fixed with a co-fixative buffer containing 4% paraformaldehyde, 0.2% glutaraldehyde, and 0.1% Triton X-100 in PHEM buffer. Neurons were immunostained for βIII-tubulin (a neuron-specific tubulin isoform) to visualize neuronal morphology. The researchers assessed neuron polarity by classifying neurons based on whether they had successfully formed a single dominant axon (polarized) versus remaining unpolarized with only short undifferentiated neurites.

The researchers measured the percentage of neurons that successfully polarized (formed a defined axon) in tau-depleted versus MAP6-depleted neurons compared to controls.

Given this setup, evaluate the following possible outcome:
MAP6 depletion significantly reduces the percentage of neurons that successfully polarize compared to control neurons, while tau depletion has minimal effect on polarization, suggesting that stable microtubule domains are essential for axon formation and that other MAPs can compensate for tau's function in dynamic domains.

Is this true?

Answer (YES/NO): NO